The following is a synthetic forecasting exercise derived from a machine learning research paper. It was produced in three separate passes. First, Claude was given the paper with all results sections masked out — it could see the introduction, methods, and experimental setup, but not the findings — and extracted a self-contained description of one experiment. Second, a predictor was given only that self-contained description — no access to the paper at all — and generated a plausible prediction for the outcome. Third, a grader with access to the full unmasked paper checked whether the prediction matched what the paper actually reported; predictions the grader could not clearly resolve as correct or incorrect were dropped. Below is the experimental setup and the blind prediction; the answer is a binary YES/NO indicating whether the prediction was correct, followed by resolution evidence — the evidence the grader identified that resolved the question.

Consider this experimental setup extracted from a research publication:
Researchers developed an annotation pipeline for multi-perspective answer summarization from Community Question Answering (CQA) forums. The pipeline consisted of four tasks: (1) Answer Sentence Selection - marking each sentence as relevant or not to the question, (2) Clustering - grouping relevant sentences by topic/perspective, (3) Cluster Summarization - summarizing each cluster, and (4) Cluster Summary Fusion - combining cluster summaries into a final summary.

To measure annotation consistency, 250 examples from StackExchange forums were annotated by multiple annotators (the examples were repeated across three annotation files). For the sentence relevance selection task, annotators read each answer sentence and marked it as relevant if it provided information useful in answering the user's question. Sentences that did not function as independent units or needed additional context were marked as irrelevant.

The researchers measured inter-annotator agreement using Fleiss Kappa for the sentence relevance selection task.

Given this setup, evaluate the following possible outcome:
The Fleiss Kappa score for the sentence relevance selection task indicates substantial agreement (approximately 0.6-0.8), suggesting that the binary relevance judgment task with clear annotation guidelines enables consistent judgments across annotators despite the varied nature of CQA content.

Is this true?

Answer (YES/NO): NO